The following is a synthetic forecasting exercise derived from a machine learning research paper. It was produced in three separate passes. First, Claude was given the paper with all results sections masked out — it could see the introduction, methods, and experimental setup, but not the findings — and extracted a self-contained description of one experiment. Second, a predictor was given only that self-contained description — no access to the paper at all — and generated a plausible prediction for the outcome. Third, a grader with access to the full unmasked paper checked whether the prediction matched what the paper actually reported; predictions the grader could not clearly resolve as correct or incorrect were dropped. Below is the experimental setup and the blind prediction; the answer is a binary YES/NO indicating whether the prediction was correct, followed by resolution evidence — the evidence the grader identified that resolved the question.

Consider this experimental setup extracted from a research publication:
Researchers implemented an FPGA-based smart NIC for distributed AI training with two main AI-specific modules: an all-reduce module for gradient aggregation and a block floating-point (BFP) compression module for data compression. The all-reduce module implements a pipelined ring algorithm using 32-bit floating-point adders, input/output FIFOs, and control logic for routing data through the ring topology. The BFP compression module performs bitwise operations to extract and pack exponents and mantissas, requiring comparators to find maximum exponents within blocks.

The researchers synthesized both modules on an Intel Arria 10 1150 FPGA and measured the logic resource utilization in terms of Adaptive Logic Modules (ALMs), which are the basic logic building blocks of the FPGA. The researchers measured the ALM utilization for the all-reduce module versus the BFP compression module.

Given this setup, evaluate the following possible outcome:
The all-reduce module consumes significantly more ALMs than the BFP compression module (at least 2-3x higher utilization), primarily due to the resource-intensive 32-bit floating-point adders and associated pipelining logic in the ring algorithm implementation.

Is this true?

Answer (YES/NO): NO